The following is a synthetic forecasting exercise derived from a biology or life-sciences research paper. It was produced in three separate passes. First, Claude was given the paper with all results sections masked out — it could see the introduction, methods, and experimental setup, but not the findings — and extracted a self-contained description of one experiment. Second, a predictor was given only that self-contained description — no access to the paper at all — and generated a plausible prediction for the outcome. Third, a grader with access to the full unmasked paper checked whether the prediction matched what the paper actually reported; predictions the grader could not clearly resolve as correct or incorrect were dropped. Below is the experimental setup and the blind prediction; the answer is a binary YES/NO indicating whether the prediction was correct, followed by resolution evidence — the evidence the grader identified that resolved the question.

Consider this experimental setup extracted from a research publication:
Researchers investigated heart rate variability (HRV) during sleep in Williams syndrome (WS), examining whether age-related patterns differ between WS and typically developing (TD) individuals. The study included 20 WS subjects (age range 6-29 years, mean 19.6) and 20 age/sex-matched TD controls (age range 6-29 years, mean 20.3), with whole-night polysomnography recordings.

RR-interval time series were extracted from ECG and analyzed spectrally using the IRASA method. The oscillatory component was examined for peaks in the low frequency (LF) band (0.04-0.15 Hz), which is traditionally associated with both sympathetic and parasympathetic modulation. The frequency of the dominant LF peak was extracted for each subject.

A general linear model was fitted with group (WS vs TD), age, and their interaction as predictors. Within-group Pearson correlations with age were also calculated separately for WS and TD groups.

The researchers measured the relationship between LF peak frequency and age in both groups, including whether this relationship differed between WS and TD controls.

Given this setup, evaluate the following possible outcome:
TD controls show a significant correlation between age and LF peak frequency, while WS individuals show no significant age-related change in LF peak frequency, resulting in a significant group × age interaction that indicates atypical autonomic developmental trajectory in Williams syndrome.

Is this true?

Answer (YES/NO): YES